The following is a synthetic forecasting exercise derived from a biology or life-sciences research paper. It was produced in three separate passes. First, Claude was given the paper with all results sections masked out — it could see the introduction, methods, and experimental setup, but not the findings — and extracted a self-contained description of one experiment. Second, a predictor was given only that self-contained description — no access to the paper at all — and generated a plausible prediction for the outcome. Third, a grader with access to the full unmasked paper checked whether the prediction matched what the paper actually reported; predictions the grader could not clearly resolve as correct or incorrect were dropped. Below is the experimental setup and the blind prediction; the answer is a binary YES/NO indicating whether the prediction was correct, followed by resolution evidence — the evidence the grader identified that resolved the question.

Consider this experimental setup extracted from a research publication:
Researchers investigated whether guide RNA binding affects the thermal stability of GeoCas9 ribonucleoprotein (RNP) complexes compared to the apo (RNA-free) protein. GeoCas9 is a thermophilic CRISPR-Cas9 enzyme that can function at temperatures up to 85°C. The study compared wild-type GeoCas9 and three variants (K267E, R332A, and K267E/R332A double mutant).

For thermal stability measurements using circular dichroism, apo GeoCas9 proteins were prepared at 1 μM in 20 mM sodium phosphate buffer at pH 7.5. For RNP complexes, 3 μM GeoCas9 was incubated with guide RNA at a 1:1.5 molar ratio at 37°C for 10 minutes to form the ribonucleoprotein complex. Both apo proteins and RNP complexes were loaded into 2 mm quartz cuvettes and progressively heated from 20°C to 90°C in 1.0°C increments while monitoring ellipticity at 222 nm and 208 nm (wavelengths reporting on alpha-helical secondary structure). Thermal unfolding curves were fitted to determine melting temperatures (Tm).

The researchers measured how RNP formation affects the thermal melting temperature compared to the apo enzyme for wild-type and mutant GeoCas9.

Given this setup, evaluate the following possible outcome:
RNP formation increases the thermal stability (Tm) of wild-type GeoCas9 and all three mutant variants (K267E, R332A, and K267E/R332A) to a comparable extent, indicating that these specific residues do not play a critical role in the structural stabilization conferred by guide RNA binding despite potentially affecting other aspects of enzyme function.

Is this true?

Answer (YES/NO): NO